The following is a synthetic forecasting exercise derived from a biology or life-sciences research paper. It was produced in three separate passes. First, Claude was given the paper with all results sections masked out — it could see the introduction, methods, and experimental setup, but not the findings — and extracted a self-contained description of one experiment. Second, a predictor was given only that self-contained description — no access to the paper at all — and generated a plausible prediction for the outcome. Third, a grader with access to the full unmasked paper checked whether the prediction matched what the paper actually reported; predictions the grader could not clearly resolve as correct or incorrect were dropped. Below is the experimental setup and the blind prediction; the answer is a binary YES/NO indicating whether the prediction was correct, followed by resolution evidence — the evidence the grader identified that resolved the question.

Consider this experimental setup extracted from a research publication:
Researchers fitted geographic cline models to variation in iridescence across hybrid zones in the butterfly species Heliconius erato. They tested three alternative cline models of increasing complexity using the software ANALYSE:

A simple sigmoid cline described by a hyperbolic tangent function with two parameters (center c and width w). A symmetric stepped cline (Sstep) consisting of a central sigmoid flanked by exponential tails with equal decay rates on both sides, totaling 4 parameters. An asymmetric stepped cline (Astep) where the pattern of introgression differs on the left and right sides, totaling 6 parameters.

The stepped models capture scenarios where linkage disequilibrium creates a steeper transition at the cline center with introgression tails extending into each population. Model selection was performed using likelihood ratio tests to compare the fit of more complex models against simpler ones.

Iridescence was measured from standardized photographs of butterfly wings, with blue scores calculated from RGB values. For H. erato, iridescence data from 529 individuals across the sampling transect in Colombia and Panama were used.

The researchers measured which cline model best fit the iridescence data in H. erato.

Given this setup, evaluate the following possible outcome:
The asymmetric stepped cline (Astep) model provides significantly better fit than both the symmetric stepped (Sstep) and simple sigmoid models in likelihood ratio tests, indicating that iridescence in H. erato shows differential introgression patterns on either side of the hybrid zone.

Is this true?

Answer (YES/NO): YES